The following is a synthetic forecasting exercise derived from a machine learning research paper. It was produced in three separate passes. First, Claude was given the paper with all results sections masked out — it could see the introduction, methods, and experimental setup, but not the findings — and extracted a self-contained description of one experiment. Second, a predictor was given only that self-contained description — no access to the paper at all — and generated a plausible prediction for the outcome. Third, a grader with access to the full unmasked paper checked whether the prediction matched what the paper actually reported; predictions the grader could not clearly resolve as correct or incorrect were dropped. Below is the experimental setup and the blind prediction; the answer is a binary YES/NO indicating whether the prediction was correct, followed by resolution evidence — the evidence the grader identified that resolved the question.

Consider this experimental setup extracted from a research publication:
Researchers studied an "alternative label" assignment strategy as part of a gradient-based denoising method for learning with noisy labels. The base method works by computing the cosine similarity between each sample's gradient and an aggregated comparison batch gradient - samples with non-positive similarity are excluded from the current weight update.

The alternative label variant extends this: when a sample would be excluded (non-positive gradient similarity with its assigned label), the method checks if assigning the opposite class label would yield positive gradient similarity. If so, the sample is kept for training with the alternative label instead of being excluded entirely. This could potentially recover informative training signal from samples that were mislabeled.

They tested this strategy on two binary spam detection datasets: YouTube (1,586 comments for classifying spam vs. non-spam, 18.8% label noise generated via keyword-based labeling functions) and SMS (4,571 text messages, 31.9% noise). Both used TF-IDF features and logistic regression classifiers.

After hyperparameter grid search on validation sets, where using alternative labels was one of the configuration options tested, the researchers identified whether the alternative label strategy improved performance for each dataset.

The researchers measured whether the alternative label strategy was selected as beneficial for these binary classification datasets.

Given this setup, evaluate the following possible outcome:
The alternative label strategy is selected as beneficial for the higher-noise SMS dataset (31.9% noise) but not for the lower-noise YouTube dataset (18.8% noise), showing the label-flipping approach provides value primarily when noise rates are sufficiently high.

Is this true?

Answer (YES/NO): NO